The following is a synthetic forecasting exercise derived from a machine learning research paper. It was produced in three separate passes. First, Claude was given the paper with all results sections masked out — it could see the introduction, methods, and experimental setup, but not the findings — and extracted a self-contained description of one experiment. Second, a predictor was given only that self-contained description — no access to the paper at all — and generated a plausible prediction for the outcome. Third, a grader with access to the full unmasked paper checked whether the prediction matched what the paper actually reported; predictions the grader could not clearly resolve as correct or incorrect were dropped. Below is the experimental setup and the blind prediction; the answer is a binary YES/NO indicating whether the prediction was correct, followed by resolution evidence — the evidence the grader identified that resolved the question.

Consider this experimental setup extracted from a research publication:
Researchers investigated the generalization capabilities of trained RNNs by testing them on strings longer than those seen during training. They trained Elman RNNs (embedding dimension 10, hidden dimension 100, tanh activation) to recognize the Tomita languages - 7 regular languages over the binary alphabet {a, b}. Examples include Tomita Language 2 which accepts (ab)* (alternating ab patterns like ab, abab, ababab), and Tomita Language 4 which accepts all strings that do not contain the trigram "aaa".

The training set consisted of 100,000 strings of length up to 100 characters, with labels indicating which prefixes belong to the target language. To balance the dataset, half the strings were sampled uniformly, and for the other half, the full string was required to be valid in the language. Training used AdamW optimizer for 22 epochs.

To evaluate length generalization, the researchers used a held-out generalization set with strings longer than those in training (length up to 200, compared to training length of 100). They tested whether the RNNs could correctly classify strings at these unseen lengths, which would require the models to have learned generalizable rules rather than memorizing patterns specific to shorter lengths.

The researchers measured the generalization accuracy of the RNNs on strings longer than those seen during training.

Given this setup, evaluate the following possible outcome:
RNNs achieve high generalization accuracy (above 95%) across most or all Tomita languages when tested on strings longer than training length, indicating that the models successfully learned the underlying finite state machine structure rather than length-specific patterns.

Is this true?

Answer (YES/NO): YES